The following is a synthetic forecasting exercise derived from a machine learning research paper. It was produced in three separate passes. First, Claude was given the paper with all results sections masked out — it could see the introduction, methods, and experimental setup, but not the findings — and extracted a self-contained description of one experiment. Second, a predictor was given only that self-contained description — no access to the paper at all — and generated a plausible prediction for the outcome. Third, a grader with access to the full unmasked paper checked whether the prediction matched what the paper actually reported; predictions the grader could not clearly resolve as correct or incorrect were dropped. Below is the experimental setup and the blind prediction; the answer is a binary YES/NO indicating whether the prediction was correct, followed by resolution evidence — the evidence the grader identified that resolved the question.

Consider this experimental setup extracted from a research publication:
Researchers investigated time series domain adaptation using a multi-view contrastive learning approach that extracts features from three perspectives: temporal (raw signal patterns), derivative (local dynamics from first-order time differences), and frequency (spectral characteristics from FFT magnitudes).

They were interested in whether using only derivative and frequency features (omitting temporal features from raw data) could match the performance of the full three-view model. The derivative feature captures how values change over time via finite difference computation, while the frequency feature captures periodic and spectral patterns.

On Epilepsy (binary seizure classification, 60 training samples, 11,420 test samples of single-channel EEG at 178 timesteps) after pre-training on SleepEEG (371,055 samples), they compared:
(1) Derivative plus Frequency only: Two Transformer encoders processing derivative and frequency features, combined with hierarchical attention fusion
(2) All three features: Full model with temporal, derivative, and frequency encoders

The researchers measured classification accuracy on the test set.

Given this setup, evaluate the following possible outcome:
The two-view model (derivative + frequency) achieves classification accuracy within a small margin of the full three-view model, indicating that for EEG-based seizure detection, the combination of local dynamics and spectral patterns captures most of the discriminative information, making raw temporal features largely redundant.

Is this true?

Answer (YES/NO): YES